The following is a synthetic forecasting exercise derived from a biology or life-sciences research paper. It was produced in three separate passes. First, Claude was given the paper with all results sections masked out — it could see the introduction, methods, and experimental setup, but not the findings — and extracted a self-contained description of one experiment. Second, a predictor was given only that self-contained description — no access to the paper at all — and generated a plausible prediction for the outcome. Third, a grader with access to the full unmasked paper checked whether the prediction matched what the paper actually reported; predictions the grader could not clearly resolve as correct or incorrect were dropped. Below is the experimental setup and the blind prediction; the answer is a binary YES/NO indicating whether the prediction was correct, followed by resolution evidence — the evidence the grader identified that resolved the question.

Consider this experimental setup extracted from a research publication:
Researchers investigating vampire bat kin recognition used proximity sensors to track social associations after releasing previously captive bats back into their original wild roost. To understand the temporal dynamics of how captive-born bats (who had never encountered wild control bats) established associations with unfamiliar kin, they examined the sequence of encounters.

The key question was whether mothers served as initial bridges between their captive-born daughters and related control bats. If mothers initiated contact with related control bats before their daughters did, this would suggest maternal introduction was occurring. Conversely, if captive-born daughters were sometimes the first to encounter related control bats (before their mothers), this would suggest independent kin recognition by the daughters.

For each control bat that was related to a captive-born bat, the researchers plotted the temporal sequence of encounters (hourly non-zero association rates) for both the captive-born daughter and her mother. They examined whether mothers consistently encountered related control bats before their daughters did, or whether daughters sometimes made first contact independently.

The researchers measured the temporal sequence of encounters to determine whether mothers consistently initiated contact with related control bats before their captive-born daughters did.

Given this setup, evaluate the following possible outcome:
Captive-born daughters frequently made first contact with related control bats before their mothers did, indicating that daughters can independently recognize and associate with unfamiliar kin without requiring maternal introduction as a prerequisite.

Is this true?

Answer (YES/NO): YES